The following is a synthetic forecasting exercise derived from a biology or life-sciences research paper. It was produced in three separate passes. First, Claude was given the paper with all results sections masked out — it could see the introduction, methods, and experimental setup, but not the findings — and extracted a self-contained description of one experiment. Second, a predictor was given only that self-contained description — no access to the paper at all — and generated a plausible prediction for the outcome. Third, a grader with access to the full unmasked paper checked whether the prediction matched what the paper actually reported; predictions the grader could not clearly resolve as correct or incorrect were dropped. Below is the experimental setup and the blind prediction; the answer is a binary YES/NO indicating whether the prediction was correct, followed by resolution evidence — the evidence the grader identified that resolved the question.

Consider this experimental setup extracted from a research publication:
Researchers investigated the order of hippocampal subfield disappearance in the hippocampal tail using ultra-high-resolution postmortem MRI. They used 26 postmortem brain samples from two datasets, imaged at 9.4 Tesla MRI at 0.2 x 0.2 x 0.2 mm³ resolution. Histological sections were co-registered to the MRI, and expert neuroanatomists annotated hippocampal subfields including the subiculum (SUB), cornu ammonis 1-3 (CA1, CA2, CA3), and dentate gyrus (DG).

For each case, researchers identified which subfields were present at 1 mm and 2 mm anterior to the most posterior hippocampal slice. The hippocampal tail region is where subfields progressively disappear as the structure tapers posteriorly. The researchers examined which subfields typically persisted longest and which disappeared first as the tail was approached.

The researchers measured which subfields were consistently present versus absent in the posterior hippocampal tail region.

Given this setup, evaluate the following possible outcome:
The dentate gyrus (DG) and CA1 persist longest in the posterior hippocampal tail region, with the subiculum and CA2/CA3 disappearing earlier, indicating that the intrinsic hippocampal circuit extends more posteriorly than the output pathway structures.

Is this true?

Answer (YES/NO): NO